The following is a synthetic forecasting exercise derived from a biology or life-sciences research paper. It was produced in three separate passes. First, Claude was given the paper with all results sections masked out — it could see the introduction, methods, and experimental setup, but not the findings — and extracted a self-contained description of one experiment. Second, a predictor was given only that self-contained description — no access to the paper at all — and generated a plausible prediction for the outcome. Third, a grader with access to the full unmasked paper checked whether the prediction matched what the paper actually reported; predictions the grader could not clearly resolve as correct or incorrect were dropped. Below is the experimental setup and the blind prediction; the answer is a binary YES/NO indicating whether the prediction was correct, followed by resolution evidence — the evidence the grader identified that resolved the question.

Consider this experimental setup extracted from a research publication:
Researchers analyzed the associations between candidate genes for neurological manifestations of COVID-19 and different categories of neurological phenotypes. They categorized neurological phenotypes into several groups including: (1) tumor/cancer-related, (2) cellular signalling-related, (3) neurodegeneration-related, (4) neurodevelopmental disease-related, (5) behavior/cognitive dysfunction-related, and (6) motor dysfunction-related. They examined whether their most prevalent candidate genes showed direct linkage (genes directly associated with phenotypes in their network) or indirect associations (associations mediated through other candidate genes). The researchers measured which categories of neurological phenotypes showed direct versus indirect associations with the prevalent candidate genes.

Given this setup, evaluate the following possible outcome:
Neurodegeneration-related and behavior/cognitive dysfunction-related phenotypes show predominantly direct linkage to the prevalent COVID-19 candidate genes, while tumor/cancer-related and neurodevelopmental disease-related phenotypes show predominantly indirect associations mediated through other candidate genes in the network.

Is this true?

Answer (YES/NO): NO